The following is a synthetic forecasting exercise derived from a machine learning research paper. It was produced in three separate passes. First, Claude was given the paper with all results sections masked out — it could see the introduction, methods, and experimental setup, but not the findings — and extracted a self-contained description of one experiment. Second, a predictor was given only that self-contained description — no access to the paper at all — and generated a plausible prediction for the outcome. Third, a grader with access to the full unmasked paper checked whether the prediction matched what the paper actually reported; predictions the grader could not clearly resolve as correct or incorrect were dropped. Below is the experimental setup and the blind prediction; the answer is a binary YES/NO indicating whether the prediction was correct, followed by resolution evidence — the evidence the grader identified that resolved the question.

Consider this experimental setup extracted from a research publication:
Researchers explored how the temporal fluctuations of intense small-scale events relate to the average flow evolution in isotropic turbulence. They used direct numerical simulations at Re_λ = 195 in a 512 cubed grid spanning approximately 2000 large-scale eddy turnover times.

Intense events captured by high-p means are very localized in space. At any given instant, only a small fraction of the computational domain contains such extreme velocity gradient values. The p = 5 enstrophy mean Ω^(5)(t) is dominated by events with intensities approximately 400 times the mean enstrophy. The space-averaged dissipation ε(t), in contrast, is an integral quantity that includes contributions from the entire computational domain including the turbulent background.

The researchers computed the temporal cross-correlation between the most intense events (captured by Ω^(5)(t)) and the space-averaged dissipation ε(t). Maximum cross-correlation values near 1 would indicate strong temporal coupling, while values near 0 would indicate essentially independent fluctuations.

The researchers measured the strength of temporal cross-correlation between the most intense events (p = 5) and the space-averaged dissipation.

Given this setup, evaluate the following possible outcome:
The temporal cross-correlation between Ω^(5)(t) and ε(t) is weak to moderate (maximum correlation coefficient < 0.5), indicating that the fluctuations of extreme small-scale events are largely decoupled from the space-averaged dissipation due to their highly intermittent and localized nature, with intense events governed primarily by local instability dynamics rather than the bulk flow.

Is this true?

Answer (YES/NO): NO